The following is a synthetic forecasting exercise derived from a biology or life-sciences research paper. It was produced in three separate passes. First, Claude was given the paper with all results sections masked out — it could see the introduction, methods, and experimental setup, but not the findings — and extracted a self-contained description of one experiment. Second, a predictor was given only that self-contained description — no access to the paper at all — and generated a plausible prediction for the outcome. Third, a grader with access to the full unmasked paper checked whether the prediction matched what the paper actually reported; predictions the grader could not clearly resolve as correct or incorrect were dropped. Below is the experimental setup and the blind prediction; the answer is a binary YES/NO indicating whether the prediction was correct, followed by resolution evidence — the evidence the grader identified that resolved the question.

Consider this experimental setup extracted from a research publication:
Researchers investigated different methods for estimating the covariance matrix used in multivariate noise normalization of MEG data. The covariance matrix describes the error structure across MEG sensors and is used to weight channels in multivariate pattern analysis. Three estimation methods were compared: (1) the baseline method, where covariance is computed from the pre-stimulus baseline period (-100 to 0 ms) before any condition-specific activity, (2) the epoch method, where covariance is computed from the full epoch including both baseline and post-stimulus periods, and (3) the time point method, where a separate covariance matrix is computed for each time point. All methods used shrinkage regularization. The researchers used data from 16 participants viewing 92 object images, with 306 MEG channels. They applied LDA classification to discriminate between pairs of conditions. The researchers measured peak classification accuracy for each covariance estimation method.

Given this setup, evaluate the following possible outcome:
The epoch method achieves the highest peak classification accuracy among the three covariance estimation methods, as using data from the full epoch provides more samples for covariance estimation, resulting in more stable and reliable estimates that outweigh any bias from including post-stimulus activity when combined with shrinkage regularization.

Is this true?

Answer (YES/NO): NO